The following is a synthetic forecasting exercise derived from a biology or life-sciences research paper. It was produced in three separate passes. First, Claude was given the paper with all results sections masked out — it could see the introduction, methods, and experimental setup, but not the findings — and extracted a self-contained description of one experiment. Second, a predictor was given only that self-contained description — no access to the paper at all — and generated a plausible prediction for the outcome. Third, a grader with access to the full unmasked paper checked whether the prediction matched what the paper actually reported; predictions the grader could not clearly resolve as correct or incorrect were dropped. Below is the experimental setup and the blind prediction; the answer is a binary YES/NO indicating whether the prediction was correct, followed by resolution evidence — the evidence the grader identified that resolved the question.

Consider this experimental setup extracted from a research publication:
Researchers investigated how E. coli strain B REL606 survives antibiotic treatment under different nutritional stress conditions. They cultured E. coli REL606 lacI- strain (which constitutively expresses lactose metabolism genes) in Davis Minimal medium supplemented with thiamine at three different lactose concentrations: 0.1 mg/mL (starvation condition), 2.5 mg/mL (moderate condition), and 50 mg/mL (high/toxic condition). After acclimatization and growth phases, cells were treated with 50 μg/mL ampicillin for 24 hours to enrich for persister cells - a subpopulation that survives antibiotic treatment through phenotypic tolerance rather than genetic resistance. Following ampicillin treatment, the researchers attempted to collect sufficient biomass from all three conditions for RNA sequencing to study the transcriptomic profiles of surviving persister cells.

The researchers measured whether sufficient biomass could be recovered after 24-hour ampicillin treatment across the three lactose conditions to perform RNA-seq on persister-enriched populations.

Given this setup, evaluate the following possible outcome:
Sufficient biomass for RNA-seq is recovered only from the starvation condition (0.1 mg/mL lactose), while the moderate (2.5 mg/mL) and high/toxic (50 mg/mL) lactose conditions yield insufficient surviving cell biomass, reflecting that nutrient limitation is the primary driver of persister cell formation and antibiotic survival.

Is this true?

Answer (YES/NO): NO